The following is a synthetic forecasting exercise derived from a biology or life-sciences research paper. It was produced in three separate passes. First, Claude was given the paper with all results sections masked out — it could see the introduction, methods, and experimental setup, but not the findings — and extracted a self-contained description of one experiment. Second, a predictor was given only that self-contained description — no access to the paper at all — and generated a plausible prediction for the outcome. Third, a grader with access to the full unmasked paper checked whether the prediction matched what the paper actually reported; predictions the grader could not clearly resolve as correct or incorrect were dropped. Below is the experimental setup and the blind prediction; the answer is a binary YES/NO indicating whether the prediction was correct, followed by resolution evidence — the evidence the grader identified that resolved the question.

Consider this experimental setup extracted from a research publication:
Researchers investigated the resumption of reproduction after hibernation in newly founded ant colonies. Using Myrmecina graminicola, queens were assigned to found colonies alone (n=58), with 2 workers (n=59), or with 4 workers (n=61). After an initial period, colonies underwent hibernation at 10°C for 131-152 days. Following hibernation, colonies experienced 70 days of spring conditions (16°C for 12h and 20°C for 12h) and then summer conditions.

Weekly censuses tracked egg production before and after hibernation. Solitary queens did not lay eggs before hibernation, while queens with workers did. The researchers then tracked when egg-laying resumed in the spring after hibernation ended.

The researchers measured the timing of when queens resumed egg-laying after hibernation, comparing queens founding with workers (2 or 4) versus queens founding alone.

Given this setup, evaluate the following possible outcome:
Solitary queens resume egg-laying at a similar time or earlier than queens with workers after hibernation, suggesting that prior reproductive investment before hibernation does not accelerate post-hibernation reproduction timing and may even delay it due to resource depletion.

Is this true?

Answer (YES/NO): NO